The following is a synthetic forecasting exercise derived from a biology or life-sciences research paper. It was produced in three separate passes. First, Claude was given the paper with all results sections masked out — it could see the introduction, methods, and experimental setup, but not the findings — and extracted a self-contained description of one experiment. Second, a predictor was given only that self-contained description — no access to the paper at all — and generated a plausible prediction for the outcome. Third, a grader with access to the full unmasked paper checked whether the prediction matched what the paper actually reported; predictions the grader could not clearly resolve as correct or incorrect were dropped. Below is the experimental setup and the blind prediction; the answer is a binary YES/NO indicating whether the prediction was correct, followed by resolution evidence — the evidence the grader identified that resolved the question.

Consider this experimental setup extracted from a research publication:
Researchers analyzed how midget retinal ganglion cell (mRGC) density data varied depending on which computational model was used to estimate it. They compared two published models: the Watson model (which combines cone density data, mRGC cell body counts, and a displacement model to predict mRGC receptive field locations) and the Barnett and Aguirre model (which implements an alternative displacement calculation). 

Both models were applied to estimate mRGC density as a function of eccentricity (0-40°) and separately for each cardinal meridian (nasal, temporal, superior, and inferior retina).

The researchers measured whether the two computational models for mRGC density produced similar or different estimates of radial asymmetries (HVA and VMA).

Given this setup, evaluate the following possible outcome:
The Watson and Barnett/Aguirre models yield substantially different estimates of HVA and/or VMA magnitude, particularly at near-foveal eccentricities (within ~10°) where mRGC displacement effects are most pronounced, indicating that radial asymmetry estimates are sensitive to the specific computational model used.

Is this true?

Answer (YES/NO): NO